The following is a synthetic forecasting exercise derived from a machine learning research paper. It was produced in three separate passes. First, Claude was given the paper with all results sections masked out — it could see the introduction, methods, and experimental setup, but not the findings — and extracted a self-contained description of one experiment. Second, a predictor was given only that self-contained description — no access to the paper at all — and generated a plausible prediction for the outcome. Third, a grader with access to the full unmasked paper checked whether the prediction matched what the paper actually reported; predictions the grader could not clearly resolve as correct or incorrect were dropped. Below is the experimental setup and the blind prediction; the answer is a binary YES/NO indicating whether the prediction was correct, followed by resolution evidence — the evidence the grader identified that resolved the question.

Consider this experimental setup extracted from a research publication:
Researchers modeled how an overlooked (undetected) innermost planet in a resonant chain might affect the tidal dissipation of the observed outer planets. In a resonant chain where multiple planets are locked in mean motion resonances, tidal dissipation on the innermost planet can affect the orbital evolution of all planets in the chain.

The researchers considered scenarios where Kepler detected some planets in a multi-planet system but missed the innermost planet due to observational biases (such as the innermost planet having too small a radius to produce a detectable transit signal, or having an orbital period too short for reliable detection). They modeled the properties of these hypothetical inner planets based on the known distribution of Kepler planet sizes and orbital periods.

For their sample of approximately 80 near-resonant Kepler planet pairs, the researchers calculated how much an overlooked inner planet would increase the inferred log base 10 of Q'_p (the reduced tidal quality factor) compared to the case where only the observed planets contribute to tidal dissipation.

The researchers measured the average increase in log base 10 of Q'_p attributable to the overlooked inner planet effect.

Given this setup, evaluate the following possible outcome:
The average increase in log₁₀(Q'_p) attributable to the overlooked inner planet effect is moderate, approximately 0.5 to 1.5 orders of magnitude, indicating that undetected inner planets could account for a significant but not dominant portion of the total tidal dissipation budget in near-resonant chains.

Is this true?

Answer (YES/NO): YES